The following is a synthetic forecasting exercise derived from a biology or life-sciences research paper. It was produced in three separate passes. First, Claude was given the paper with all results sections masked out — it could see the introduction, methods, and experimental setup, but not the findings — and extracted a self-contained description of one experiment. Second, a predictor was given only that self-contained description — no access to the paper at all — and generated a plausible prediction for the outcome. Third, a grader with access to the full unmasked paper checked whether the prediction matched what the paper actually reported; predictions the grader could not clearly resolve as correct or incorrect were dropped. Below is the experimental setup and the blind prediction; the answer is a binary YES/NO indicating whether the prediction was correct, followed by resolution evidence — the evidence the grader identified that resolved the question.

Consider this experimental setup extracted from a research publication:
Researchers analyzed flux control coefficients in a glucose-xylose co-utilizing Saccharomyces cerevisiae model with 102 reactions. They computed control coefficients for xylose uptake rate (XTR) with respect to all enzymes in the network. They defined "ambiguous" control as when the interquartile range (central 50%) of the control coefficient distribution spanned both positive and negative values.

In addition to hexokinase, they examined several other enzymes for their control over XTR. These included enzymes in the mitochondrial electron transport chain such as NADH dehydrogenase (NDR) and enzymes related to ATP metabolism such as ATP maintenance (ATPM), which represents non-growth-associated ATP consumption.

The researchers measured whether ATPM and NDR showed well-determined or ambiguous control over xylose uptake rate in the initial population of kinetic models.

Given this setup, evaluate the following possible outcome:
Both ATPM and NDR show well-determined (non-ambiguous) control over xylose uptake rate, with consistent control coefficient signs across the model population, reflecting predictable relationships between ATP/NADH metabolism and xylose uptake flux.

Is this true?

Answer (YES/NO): NO